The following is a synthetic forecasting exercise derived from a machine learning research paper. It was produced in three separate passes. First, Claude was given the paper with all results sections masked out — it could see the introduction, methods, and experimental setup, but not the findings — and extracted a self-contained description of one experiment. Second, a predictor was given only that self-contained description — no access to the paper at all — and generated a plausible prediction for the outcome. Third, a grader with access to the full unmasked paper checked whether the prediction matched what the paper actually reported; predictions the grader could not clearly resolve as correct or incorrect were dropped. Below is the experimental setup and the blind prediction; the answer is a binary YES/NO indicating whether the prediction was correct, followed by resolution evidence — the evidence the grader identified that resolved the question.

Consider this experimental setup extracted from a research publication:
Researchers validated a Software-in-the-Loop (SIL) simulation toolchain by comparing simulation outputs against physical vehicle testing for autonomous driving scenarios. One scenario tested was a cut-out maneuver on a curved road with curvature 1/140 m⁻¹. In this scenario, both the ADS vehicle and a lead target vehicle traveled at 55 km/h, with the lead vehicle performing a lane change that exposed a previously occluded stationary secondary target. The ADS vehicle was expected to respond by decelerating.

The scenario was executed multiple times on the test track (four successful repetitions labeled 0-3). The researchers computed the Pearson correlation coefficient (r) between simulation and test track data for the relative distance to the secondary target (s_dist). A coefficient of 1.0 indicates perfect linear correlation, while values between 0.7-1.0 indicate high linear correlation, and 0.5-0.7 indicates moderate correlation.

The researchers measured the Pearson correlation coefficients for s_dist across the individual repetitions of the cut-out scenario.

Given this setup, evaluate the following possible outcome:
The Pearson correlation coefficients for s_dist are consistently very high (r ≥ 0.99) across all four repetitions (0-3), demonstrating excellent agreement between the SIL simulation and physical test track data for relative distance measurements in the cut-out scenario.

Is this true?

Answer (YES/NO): NO